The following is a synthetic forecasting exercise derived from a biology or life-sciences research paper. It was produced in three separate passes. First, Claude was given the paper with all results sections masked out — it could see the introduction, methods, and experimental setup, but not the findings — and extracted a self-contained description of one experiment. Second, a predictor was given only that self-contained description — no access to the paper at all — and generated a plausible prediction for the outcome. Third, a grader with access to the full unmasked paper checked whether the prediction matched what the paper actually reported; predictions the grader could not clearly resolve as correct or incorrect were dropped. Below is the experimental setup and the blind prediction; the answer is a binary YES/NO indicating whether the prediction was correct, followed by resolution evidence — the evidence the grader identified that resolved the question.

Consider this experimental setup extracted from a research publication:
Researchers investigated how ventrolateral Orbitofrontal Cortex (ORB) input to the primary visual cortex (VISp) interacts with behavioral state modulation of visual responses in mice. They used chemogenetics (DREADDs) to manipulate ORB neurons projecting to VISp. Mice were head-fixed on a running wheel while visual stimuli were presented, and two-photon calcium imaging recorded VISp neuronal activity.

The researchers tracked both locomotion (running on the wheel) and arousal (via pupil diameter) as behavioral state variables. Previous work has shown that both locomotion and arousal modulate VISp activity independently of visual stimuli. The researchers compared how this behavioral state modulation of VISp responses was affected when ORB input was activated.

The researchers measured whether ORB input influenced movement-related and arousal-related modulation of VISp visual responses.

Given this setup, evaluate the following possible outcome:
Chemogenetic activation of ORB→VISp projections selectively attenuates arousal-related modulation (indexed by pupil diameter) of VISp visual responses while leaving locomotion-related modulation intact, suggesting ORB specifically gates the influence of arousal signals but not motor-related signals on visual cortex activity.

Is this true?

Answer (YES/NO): NO